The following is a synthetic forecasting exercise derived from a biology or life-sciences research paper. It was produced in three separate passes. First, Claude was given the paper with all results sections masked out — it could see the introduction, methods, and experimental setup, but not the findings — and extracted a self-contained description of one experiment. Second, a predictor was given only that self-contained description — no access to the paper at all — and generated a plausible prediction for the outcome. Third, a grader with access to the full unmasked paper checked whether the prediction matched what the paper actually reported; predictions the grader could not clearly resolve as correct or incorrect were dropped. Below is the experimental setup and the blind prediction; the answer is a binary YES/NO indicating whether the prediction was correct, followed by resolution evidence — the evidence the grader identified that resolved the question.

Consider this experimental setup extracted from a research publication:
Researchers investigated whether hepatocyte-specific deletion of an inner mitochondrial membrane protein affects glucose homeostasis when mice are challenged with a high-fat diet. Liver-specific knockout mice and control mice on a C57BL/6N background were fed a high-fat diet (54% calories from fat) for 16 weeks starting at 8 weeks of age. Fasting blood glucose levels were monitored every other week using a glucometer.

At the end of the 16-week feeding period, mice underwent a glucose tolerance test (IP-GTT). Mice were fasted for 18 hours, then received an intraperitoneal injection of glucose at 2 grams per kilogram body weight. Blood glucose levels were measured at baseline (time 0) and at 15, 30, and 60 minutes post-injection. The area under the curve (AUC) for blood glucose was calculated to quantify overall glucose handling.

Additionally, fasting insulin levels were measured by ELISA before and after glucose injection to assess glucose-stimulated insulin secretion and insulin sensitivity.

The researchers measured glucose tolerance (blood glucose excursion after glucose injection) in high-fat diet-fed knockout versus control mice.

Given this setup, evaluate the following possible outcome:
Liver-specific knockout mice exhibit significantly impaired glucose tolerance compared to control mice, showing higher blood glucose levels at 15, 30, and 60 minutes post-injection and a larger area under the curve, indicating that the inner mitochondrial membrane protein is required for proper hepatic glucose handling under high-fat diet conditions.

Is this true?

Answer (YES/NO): NO